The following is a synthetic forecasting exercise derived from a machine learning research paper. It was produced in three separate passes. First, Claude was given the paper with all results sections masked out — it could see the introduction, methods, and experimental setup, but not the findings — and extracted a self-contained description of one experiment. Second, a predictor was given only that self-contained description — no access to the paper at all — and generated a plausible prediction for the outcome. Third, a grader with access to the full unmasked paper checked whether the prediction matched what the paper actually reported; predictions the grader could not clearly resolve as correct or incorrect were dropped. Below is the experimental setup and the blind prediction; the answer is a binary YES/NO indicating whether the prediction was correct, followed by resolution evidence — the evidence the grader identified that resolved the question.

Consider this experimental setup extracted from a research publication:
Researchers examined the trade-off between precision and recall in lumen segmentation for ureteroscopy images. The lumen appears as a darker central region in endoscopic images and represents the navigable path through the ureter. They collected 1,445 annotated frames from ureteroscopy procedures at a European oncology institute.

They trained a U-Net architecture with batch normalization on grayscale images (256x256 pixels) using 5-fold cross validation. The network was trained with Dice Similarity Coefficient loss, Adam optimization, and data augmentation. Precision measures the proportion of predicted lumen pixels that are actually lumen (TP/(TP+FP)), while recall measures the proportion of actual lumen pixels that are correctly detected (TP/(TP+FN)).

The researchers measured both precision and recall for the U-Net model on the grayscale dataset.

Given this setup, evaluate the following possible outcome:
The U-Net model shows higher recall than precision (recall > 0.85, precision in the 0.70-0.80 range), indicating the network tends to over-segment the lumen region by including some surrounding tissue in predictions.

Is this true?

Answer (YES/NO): NO